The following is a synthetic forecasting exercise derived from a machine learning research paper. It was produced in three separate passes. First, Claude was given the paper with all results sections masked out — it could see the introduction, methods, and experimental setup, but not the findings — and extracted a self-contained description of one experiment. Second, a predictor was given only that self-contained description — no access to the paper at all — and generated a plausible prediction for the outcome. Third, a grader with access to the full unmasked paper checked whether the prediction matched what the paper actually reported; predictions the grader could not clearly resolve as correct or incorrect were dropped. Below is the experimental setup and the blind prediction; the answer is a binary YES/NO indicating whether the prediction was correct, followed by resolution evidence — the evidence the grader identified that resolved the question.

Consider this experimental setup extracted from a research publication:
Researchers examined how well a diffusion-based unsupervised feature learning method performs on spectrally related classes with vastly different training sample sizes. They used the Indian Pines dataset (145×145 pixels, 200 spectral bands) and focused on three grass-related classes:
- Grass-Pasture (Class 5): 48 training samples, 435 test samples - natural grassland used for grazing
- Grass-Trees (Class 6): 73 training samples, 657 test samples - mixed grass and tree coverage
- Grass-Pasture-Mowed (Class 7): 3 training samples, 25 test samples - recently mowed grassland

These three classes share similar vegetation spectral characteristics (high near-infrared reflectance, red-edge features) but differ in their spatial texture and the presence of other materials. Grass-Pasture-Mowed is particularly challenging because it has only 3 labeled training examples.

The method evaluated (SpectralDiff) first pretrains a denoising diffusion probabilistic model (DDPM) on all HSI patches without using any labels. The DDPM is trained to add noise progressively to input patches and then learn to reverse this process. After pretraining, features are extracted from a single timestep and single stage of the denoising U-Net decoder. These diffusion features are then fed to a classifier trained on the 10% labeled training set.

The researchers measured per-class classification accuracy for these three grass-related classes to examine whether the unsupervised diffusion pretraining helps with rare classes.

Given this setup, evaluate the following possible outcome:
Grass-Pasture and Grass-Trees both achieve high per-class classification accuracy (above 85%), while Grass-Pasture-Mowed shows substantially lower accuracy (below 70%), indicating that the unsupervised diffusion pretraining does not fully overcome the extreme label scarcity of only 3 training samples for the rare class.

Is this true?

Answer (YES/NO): NO